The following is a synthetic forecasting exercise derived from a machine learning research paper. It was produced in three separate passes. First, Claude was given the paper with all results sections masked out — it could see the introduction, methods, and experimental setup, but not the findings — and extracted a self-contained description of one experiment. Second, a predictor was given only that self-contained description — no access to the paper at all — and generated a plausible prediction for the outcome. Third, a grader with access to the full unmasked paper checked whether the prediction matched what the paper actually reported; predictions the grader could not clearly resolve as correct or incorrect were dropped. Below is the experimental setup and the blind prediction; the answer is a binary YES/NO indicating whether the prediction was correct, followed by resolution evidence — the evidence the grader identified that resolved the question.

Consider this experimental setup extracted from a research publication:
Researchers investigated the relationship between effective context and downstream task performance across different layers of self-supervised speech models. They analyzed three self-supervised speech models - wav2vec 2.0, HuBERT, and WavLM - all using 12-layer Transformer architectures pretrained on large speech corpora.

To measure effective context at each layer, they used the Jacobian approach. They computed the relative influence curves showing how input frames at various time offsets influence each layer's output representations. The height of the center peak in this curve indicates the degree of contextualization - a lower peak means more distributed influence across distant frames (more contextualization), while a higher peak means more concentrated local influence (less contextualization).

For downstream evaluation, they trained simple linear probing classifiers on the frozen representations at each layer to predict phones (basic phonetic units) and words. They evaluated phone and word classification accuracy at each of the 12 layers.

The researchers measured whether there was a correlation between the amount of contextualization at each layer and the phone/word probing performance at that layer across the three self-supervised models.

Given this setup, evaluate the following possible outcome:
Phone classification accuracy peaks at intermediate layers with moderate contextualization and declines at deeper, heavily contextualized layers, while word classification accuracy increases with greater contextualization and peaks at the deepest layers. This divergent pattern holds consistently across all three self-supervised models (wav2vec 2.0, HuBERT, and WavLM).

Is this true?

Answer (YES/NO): NO